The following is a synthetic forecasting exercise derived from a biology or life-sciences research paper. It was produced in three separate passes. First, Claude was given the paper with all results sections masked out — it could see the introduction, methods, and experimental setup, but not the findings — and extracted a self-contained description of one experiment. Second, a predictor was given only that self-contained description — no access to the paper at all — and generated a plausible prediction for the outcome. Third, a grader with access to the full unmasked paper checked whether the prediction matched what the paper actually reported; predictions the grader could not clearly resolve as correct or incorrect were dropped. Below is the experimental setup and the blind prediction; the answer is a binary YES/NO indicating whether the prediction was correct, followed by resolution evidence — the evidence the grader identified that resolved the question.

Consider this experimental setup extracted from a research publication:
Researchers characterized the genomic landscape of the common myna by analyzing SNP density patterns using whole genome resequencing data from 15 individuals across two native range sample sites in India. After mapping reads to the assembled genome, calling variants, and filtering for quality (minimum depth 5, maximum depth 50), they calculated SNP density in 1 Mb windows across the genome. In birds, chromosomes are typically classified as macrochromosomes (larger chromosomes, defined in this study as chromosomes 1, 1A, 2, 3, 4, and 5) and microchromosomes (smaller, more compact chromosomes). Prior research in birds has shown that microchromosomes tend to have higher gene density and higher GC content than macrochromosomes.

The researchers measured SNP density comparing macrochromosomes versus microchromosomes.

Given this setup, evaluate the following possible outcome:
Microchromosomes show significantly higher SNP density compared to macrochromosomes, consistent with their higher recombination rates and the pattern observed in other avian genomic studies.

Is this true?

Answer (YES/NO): NO